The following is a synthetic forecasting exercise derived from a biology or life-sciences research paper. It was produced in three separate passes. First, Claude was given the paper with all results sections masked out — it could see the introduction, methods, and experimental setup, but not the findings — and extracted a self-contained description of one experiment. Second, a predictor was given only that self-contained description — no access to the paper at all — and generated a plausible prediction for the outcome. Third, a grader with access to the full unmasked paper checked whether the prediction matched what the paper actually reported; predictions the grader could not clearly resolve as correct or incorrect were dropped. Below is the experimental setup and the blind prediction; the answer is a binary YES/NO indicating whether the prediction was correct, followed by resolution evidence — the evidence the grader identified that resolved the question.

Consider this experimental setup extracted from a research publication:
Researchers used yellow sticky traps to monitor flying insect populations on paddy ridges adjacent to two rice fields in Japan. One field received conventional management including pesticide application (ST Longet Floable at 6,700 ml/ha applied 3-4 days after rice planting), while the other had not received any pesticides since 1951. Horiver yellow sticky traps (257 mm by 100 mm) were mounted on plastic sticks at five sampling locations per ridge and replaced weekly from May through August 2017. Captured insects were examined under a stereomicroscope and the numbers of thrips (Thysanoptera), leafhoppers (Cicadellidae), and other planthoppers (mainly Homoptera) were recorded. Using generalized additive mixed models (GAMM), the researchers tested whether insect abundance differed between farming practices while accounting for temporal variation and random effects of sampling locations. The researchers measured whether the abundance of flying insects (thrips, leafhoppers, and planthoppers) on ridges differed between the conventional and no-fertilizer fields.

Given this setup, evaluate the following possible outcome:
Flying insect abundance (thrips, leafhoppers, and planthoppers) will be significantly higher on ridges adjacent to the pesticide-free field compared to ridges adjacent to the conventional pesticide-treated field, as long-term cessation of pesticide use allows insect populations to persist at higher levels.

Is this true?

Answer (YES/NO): NO